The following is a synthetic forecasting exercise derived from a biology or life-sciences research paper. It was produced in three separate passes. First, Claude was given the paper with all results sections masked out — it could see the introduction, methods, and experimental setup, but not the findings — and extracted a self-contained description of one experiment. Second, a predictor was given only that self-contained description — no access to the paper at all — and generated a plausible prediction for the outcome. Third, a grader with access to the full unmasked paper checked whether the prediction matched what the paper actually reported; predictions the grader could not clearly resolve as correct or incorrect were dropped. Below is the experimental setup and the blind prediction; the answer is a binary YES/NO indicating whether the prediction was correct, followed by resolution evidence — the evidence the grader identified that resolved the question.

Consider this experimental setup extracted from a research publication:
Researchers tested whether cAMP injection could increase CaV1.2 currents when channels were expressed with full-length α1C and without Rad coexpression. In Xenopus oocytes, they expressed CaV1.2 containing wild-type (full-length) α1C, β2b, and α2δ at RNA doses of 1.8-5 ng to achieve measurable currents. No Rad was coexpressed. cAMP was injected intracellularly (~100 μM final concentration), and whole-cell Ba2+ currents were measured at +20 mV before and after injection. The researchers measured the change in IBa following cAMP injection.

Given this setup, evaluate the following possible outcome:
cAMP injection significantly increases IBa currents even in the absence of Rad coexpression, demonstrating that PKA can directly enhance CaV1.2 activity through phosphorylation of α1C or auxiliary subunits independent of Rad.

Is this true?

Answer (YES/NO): NO